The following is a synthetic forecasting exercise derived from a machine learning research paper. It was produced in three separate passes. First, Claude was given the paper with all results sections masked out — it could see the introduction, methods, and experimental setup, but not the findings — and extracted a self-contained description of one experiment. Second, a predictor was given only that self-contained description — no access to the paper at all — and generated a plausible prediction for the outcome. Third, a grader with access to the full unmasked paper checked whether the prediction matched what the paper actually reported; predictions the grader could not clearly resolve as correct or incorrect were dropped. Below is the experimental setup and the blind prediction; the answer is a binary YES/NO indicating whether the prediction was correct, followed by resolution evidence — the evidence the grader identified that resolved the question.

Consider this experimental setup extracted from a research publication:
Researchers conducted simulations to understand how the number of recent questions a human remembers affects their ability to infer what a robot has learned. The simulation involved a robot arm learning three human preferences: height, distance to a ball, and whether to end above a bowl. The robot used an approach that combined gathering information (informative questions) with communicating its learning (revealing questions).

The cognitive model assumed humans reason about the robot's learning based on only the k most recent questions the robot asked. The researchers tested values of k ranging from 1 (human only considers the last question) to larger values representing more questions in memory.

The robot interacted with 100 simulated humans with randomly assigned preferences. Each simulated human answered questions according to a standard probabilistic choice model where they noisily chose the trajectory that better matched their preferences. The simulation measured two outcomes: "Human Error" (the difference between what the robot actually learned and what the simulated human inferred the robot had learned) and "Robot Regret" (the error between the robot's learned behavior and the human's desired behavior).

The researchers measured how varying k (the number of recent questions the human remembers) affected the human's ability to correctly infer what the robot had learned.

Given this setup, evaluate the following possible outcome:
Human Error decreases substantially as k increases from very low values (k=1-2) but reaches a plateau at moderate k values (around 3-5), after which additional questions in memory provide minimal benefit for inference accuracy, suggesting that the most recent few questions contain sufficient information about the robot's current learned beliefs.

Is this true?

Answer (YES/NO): YES